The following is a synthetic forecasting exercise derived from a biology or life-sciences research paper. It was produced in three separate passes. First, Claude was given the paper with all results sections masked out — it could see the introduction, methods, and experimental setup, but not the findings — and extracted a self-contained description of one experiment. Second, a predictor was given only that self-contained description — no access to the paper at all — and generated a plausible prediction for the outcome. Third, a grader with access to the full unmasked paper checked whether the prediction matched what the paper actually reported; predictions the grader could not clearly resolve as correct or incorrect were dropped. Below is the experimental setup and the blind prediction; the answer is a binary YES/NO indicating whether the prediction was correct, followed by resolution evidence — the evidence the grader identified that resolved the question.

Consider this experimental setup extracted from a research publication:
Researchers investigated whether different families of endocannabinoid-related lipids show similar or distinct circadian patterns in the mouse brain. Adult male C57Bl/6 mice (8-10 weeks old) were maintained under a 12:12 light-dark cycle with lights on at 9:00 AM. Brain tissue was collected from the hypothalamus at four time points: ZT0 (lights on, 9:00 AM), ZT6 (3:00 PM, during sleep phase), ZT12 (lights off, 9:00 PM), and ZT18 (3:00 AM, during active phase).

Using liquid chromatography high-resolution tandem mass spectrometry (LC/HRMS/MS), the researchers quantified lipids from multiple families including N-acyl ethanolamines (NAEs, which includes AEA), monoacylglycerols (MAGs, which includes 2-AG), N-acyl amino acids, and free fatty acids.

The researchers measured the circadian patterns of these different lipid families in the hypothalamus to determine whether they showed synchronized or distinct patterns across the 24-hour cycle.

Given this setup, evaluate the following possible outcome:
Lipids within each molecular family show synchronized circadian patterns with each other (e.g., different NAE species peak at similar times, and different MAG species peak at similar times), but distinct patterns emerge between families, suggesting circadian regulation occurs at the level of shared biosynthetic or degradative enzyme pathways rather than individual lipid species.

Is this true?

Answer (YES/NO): YES